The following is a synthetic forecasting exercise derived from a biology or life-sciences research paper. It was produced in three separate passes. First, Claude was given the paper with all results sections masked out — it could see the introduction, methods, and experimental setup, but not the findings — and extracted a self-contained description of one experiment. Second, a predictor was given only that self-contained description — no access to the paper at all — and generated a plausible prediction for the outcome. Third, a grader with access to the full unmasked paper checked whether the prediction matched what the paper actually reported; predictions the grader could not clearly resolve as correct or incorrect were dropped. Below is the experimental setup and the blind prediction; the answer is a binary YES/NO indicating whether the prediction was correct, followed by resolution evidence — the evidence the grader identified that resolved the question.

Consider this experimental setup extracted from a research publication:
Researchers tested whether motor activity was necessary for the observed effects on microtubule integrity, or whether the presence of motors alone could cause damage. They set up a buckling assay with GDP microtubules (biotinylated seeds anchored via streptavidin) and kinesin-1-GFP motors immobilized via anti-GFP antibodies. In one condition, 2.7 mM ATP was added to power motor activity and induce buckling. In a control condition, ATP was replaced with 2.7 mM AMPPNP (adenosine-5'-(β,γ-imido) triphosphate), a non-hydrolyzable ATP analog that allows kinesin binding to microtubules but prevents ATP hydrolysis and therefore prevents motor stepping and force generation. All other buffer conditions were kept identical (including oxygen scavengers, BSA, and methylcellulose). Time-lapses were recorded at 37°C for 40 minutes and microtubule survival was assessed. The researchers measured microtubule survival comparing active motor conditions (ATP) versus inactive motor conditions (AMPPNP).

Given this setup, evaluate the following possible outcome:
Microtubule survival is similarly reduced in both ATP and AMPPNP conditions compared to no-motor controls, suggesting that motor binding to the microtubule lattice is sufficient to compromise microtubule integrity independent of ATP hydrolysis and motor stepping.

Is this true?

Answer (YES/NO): NO